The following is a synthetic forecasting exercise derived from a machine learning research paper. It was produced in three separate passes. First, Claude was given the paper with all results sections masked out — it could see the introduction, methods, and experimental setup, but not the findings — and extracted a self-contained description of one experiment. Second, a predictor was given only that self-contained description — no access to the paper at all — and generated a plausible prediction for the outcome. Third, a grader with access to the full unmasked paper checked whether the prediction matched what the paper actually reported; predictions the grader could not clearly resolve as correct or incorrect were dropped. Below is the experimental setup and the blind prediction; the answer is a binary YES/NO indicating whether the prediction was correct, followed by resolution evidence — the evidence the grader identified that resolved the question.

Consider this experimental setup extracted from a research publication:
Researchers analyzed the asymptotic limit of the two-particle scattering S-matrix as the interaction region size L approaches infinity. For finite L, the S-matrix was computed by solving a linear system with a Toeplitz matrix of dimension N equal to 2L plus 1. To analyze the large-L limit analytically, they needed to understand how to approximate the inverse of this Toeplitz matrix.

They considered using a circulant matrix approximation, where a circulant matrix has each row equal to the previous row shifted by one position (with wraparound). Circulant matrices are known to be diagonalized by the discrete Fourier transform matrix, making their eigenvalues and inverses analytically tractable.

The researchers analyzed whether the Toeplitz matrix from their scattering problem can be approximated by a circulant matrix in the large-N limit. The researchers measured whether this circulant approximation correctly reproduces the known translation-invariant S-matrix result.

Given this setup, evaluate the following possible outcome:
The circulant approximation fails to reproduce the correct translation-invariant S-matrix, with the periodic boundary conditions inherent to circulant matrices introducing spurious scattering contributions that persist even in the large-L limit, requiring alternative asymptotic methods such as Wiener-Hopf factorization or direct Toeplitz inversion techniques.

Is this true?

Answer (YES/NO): NO